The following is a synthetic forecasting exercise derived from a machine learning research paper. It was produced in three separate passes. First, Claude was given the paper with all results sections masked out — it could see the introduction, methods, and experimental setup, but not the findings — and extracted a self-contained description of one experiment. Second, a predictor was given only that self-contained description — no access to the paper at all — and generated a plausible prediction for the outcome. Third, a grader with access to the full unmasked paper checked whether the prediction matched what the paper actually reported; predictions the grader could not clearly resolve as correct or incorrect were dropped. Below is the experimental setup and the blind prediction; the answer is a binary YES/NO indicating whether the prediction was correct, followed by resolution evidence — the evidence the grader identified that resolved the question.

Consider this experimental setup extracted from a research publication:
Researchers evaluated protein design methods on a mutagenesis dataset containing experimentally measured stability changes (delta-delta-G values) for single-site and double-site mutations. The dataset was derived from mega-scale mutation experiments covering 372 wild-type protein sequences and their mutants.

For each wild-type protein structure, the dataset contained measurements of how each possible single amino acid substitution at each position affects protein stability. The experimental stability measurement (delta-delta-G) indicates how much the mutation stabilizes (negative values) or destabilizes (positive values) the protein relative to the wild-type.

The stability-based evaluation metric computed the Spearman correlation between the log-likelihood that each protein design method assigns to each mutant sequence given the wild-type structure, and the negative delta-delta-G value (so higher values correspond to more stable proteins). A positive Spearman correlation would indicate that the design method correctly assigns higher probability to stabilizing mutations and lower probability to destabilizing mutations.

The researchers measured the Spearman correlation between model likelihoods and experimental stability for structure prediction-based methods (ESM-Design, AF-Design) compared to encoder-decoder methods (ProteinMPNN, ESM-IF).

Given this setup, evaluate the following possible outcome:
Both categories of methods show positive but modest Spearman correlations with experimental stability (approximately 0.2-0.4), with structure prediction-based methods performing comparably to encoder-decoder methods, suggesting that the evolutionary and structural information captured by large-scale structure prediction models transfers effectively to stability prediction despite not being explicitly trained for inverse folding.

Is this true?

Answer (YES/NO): NO